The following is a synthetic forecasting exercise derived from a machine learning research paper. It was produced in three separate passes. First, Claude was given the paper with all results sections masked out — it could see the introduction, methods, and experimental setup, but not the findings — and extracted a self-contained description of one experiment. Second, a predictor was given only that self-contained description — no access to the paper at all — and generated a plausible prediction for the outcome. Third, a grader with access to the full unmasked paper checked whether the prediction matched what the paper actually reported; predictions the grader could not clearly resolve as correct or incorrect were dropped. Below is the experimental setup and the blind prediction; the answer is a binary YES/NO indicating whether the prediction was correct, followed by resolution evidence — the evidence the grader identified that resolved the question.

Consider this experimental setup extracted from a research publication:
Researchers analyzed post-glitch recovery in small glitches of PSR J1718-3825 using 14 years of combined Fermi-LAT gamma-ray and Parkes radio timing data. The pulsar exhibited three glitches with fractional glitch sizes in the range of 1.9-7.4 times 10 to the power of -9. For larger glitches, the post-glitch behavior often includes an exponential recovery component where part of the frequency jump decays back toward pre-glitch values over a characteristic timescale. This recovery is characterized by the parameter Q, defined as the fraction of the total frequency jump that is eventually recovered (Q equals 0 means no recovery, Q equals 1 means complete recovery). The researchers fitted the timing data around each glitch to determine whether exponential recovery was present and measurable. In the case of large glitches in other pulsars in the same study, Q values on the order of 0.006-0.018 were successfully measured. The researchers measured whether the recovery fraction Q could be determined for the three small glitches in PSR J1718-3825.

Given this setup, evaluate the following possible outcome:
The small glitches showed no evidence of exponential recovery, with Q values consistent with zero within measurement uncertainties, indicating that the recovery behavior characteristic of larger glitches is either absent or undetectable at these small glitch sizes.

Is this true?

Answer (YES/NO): NO